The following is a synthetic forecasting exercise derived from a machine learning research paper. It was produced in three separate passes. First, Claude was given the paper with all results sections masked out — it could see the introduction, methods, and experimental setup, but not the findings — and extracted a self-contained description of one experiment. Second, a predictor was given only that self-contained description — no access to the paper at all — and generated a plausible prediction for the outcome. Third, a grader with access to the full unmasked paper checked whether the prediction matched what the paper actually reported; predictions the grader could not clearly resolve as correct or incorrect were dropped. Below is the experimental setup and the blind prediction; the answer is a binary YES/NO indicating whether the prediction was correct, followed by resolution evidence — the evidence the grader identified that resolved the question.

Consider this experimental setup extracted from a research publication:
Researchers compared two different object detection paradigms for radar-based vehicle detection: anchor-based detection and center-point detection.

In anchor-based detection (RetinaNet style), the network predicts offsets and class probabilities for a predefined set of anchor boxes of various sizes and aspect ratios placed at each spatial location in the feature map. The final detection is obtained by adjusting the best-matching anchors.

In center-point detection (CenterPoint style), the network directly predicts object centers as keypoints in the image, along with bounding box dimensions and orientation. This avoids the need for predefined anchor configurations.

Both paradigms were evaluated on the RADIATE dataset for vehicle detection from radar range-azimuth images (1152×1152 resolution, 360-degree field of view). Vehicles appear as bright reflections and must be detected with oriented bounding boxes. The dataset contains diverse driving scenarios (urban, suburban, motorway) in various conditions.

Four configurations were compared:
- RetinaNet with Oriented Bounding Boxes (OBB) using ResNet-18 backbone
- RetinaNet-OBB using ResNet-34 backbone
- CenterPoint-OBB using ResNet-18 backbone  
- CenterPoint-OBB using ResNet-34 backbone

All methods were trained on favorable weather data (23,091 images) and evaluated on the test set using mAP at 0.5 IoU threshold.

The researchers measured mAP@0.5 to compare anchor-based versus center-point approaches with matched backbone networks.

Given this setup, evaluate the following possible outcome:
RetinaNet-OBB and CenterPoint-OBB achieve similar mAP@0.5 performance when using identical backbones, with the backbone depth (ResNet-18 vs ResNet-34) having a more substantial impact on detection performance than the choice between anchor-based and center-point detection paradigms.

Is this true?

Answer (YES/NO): NO